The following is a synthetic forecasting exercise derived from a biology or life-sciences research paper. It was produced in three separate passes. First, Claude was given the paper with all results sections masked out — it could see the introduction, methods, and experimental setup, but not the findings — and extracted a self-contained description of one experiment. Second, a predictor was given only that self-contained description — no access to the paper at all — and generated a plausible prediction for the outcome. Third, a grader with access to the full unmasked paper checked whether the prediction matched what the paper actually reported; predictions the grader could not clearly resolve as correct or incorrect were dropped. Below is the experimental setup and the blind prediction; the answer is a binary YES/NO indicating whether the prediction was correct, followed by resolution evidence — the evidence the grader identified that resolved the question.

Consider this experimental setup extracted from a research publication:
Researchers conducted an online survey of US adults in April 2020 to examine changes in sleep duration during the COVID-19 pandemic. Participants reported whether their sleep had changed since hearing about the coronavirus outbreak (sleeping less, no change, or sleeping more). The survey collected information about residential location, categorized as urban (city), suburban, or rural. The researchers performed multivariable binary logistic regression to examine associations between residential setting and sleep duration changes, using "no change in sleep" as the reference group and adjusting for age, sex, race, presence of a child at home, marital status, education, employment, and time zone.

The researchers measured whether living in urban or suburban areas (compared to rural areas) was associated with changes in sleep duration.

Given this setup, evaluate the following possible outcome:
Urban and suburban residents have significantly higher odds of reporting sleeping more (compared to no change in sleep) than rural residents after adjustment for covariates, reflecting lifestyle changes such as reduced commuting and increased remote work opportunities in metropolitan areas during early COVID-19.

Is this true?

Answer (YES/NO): NO